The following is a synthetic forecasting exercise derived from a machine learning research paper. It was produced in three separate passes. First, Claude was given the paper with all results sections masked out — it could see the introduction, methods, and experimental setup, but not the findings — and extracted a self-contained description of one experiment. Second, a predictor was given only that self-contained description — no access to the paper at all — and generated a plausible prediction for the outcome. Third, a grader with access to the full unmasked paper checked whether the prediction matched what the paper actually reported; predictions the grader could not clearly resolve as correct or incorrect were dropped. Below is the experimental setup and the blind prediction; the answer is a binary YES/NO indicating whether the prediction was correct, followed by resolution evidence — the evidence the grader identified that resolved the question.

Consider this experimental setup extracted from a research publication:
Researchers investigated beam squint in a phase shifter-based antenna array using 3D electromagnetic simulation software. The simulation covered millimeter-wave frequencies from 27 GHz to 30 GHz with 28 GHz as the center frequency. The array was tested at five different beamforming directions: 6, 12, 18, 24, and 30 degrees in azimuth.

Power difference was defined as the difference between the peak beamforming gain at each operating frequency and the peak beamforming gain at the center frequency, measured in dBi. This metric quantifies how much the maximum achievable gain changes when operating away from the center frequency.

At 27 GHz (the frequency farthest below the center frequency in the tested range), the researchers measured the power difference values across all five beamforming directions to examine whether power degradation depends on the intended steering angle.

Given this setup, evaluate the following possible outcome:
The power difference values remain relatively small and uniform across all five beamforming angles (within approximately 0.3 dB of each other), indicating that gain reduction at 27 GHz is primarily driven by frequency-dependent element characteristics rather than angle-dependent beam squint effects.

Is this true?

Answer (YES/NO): NO